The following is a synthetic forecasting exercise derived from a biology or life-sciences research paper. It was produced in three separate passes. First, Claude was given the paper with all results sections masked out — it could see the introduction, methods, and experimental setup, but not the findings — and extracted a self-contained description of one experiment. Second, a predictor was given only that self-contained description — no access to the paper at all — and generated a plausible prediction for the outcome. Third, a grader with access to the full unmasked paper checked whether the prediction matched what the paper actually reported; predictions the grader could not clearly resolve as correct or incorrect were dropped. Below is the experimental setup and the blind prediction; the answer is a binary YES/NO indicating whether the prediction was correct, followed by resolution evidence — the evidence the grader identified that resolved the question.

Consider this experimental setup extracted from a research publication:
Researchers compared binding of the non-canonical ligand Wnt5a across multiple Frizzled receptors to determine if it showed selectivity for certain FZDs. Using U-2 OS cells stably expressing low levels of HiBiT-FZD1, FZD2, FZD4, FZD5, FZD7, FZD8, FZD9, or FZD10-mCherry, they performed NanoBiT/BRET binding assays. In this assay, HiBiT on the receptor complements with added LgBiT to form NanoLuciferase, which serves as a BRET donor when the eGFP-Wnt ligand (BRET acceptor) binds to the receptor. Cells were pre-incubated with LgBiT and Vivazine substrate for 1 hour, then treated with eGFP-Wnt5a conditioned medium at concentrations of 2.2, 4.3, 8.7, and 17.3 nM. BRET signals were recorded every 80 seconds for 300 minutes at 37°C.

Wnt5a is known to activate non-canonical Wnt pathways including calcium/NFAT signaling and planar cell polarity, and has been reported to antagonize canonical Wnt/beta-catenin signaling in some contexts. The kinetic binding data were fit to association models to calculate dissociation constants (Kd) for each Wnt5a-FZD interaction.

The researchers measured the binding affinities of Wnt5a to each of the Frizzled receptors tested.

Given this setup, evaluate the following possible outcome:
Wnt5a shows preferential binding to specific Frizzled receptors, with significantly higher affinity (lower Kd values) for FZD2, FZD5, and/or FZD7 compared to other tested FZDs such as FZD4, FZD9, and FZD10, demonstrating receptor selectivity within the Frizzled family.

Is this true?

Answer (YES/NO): NO